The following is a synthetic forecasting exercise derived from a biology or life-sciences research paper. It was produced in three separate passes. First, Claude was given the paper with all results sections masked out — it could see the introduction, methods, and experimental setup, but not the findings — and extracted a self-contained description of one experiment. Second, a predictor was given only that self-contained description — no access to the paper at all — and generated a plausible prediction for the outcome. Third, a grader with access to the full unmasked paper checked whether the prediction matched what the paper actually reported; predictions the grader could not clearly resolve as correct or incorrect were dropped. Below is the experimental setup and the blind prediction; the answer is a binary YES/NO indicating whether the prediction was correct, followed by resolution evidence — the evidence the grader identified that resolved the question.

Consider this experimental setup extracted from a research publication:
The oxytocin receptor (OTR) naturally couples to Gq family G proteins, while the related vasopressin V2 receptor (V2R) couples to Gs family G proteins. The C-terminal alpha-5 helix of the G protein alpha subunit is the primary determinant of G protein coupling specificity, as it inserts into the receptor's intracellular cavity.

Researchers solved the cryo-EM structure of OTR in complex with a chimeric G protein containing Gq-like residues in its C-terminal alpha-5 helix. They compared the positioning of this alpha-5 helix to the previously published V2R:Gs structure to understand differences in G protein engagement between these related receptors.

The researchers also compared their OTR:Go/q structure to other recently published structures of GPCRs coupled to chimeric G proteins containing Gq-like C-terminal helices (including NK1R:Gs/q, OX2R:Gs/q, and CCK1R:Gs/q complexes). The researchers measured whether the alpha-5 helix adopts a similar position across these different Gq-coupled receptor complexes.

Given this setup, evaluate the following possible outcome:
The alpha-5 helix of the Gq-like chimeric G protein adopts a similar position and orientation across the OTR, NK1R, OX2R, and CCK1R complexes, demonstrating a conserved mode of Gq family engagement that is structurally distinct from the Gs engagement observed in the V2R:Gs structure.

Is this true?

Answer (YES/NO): NO